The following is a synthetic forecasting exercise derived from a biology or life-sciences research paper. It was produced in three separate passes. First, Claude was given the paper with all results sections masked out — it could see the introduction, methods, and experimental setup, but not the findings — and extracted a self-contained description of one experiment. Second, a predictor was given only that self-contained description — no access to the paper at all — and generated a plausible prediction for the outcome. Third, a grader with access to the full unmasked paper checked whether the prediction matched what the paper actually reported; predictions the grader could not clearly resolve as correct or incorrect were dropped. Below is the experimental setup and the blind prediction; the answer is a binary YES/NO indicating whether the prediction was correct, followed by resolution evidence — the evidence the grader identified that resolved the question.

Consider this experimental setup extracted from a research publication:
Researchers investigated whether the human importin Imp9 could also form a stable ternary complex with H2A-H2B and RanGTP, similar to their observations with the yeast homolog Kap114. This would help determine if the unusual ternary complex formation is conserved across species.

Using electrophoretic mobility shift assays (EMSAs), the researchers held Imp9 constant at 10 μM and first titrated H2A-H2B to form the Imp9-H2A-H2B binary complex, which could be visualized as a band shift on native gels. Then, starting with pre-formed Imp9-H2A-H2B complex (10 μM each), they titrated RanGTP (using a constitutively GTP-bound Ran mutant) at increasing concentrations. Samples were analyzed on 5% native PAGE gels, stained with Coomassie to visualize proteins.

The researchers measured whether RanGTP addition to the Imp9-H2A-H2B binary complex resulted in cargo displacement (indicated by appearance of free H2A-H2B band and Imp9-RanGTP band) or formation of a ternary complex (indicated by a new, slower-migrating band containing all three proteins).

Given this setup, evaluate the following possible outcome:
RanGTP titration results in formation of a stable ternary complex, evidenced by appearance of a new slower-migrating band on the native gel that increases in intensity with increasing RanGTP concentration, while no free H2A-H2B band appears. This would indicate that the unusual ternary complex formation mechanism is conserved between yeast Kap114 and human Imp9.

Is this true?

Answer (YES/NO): YES